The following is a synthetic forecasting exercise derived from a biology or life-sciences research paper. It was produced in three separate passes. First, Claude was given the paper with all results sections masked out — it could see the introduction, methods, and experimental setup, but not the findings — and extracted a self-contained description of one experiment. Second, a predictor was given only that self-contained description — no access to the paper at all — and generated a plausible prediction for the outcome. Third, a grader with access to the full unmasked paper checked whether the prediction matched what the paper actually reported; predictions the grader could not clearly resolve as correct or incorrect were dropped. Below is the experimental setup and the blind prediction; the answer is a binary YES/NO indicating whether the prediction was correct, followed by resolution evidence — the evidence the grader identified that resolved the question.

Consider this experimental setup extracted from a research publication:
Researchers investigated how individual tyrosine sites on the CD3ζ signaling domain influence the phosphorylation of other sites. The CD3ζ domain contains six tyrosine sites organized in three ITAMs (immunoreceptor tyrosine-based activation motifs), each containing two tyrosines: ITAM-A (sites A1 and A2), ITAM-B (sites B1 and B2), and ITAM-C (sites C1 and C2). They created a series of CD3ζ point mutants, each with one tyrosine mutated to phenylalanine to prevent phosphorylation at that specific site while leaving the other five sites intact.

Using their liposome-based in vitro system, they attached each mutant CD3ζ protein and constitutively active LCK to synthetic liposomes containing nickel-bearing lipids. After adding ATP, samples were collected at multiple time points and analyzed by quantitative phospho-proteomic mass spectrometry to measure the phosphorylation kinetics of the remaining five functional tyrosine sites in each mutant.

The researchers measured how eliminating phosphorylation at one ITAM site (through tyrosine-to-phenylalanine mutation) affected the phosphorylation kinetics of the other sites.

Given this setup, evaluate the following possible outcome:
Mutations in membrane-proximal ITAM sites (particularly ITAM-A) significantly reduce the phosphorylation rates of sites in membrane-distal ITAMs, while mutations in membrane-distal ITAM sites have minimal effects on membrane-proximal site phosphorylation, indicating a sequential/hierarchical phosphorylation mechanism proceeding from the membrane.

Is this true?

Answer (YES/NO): NO